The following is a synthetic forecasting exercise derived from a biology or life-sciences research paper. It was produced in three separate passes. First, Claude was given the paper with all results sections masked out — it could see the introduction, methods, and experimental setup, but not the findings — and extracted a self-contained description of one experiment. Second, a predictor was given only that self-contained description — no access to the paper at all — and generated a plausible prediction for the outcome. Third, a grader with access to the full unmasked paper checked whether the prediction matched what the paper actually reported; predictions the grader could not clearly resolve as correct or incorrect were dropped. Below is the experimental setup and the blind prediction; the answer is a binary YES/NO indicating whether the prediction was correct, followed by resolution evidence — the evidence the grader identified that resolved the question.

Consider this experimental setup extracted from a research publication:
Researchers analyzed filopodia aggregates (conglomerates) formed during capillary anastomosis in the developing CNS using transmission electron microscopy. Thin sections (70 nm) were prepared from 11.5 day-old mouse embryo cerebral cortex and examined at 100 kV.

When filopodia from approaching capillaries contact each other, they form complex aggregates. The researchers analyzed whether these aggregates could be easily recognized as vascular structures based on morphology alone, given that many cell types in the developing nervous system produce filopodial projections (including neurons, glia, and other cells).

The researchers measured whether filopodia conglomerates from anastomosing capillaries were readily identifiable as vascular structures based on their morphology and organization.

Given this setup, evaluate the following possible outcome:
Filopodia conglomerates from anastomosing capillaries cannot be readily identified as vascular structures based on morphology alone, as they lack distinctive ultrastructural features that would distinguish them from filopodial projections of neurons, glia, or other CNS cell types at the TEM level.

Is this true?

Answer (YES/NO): NO